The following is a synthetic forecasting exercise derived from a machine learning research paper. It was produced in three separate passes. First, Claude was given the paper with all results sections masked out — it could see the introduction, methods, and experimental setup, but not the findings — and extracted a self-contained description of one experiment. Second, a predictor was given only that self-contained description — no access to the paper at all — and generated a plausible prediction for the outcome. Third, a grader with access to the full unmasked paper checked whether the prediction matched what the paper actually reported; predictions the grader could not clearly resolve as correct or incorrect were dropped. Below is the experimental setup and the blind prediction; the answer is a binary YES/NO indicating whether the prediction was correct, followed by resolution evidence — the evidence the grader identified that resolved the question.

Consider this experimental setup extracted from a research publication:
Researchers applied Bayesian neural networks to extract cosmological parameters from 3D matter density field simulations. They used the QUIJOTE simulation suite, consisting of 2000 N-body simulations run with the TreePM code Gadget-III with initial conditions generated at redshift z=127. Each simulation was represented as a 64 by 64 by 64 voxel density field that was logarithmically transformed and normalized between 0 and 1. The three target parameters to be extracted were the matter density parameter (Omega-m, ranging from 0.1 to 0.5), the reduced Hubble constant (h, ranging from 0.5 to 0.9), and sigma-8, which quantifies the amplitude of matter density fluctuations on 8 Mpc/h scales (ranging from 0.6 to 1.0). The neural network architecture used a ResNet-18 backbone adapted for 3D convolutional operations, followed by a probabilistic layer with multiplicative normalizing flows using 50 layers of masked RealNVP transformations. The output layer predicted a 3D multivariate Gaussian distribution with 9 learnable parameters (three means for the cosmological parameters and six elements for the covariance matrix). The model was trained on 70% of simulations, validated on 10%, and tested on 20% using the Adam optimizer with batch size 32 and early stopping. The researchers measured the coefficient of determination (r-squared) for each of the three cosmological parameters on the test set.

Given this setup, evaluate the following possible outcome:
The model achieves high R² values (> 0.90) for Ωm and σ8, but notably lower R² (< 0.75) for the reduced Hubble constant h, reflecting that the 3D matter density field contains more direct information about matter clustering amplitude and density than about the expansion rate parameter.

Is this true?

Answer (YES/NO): NO